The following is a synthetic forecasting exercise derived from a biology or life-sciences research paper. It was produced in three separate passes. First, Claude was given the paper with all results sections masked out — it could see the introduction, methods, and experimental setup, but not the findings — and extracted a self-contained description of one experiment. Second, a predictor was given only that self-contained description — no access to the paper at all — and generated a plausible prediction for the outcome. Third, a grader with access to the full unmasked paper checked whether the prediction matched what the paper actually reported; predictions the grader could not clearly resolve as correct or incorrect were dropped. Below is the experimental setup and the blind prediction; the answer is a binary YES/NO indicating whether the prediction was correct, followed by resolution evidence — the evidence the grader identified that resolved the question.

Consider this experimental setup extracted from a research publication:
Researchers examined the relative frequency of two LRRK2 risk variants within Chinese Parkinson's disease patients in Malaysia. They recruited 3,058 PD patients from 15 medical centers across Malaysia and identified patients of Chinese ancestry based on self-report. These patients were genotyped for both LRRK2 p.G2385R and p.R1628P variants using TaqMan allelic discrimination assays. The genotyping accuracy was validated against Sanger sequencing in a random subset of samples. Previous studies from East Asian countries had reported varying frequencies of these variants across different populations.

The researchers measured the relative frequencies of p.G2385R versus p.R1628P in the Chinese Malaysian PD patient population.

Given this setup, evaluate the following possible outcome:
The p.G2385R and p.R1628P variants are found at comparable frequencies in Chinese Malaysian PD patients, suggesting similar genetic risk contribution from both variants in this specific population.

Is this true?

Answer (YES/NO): YES